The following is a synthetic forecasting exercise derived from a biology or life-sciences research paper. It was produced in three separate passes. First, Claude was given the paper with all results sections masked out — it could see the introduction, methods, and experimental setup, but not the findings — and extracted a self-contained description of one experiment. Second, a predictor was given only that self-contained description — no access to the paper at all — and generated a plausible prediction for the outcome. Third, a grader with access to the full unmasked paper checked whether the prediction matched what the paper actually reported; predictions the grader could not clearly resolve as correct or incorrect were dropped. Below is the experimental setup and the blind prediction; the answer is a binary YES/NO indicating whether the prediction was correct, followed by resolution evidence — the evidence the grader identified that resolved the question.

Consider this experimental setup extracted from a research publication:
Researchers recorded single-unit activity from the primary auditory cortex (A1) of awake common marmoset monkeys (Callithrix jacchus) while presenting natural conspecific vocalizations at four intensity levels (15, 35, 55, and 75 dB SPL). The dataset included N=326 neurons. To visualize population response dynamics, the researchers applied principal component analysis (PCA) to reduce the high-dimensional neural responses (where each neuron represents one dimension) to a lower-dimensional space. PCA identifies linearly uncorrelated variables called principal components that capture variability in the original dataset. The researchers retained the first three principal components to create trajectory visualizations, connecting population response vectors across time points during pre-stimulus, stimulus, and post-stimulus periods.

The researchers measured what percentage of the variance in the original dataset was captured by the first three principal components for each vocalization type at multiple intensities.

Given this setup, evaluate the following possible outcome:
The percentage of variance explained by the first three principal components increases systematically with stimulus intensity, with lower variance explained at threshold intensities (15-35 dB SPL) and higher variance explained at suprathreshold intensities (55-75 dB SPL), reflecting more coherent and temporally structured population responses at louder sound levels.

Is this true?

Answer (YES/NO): NO